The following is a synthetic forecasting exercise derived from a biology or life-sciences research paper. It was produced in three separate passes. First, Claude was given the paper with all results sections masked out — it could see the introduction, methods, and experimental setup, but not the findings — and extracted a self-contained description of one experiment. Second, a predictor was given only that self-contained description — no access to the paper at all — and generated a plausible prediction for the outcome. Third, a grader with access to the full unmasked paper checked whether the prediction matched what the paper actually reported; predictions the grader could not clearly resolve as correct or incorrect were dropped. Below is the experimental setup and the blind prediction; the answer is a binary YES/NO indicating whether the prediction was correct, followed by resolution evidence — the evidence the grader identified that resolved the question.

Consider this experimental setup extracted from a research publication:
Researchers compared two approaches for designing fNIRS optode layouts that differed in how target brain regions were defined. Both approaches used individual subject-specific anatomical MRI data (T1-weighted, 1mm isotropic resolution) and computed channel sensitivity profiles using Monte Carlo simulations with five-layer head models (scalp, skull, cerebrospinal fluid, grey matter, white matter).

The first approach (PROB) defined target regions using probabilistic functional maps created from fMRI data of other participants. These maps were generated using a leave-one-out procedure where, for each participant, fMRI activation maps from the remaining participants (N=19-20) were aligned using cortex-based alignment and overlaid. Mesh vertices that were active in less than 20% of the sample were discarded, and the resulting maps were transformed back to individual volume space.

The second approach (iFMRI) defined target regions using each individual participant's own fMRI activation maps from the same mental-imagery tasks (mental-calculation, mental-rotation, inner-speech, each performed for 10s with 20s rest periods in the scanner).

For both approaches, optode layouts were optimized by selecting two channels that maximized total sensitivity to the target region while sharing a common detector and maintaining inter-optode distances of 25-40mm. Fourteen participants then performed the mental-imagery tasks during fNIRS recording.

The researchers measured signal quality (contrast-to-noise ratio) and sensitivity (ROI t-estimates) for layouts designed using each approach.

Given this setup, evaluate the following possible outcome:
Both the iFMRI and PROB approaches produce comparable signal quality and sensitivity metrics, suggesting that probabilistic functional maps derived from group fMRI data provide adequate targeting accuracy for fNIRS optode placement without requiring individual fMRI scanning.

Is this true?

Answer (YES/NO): YES